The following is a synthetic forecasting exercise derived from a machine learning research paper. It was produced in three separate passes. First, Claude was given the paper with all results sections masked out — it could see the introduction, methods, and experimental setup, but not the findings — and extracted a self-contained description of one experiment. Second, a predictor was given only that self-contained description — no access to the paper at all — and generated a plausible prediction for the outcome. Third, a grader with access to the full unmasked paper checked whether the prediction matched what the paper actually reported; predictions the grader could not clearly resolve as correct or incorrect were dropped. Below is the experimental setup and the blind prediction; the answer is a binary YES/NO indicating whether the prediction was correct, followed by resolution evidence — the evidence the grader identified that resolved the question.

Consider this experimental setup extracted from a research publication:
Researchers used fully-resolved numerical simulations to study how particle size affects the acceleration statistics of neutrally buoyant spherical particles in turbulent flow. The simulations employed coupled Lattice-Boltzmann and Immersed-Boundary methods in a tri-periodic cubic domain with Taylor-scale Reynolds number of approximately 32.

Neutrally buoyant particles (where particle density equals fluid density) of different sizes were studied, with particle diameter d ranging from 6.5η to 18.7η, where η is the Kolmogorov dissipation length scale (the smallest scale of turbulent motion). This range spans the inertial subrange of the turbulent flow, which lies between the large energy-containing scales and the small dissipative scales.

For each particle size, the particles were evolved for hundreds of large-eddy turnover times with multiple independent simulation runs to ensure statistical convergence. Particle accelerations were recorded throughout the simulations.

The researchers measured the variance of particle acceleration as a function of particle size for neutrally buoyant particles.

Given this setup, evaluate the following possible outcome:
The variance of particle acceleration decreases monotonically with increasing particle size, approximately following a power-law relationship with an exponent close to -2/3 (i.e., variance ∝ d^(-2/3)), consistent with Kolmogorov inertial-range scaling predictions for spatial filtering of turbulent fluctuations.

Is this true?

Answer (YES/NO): NO